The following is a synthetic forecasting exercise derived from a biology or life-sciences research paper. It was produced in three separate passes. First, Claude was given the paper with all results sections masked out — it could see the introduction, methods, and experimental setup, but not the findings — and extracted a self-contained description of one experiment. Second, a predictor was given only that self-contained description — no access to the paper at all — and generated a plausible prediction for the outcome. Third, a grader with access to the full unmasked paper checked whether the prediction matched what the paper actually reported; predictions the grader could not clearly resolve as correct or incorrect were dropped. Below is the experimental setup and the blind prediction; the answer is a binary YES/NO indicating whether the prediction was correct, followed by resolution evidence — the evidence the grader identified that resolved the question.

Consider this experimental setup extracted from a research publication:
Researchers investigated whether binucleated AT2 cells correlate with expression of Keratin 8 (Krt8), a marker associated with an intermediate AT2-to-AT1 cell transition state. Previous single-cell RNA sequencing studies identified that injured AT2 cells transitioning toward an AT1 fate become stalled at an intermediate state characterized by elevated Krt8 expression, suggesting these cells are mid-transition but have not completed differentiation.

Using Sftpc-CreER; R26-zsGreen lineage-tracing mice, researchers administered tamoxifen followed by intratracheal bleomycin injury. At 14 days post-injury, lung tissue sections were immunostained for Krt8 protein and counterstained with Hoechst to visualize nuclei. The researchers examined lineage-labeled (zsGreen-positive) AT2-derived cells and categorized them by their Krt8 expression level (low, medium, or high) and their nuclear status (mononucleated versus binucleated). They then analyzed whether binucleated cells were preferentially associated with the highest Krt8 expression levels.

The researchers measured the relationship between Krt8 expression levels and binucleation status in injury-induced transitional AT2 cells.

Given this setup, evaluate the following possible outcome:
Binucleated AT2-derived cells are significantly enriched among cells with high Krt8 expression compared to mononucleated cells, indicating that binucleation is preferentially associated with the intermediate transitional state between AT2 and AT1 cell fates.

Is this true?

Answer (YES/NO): NO